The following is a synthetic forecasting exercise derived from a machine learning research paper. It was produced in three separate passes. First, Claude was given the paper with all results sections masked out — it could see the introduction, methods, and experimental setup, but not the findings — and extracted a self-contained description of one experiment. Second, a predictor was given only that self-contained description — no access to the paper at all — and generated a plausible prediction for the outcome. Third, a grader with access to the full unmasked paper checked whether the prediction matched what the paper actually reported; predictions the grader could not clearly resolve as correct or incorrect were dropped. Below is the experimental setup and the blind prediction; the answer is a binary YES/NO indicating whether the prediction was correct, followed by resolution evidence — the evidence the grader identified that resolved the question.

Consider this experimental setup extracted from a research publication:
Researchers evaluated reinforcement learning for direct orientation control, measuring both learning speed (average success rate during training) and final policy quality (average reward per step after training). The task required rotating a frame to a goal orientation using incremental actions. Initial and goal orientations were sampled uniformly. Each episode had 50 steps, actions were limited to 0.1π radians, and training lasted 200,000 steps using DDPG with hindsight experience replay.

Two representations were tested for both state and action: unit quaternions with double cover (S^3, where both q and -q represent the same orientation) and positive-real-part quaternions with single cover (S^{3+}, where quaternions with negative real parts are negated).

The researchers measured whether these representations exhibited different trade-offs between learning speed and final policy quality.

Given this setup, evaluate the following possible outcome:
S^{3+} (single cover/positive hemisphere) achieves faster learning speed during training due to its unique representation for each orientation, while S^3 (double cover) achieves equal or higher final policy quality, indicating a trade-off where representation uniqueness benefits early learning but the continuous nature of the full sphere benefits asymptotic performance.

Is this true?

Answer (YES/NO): NO